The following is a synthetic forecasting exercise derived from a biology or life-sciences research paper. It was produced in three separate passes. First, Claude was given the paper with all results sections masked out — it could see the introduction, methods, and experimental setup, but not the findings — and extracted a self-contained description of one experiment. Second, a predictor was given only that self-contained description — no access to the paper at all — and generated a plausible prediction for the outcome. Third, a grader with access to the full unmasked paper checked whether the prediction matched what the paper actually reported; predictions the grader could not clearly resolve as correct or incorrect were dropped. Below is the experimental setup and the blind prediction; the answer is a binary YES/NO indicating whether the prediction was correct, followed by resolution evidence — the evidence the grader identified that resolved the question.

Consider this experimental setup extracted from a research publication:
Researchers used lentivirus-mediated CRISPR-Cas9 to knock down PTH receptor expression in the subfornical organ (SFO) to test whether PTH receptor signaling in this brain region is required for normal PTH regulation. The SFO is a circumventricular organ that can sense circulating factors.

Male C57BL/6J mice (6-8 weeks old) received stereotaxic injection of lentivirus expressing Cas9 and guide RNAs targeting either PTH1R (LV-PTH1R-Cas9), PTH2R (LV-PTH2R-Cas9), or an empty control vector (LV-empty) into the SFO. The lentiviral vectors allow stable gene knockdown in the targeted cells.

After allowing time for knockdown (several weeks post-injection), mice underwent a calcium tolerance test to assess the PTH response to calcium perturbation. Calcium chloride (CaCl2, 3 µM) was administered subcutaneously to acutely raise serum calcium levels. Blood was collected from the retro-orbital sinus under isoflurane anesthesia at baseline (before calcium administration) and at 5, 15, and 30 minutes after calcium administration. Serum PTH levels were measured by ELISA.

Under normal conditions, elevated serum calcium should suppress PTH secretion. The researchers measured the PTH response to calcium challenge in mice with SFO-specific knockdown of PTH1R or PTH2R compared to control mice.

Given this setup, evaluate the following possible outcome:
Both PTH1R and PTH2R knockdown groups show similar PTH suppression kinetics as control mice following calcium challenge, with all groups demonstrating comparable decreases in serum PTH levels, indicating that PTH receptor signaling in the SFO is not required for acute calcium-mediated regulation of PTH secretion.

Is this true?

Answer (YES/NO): NO